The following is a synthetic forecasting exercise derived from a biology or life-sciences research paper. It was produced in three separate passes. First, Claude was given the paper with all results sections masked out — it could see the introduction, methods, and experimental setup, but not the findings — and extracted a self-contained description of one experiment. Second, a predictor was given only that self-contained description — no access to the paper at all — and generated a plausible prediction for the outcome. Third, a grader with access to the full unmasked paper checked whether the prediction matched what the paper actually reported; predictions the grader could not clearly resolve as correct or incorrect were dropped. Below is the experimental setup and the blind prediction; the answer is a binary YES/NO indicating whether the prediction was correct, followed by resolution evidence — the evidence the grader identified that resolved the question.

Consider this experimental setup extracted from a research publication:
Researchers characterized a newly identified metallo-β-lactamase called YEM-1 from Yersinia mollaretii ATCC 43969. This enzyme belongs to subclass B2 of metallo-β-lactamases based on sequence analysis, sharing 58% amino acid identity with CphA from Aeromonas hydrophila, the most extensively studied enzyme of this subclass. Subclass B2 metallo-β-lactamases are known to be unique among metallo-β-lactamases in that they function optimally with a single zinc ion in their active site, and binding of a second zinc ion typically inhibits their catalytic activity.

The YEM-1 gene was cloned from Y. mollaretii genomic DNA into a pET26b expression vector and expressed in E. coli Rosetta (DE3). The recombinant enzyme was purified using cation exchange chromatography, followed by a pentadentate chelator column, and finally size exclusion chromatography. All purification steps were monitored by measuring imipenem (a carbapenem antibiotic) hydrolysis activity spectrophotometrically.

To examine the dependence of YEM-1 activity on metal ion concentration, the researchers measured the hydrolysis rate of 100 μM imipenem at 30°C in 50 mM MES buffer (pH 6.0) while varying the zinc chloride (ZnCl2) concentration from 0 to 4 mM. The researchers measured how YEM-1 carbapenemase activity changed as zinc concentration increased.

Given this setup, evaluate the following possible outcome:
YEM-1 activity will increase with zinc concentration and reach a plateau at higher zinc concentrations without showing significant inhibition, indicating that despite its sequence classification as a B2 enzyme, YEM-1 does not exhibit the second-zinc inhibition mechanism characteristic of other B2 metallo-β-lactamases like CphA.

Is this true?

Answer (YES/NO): NO